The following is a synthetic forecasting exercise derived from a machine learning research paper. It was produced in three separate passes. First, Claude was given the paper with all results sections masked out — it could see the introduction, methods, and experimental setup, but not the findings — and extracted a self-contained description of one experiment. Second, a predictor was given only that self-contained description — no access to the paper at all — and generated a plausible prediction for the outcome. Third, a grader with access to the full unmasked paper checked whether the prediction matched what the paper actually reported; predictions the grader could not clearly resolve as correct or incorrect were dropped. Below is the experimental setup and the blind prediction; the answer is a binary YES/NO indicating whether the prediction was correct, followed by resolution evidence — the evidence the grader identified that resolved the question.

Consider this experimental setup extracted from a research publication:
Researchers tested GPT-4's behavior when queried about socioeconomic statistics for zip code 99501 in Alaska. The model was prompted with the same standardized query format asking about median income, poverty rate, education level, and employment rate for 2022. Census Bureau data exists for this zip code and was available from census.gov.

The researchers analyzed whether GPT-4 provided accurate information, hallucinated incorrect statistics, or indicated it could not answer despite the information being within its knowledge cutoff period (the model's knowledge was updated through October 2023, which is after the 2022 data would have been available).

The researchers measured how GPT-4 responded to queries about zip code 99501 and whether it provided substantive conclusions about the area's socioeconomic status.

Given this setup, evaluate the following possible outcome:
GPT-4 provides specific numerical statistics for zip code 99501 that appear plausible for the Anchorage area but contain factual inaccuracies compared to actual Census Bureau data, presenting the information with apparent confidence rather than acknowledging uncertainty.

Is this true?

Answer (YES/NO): NO